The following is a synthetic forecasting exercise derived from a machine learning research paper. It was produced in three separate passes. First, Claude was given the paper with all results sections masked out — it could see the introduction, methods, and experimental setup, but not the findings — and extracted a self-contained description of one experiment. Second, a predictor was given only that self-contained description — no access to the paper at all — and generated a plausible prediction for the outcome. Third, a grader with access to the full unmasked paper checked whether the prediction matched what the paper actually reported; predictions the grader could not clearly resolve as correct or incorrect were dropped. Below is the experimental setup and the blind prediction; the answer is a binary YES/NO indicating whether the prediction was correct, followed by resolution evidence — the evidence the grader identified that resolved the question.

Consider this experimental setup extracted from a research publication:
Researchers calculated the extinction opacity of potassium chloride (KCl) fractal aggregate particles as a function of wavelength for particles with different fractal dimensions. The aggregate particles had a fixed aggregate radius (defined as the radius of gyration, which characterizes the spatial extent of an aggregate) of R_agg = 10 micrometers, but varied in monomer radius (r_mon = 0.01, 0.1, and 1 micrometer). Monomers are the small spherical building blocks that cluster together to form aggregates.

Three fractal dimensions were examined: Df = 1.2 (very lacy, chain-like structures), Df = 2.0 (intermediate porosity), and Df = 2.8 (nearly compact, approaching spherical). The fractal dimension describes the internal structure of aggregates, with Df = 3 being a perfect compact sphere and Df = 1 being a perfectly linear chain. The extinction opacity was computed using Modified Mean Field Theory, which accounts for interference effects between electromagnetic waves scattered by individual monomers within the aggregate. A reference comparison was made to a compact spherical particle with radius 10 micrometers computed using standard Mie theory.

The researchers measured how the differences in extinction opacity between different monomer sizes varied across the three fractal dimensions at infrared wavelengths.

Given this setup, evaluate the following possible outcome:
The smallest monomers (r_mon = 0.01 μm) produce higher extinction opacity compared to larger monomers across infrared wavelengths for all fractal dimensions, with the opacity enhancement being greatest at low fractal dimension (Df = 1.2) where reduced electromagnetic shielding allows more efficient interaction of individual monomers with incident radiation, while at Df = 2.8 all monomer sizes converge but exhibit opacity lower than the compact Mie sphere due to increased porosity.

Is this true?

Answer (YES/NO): NO